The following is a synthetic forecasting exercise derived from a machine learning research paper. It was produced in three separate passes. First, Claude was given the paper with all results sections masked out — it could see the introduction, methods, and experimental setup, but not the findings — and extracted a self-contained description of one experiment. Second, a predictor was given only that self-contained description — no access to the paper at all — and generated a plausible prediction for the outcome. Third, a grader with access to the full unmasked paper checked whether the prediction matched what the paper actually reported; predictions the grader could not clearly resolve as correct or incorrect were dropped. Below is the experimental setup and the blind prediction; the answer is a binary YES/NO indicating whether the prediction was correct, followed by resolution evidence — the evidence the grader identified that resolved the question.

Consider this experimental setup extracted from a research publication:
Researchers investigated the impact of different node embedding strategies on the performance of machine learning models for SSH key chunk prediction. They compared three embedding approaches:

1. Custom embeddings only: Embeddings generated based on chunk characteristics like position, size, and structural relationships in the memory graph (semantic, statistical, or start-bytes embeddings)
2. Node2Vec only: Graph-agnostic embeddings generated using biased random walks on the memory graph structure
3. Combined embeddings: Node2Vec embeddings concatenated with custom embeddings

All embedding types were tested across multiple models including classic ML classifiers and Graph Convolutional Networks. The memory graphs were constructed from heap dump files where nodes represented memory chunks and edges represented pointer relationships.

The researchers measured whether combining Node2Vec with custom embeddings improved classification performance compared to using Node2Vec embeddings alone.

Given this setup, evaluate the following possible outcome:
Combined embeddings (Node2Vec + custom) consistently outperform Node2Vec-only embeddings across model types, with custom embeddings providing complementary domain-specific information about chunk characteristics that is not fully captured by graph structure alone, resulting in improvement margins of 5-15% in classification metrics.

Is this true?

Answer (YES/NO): NO